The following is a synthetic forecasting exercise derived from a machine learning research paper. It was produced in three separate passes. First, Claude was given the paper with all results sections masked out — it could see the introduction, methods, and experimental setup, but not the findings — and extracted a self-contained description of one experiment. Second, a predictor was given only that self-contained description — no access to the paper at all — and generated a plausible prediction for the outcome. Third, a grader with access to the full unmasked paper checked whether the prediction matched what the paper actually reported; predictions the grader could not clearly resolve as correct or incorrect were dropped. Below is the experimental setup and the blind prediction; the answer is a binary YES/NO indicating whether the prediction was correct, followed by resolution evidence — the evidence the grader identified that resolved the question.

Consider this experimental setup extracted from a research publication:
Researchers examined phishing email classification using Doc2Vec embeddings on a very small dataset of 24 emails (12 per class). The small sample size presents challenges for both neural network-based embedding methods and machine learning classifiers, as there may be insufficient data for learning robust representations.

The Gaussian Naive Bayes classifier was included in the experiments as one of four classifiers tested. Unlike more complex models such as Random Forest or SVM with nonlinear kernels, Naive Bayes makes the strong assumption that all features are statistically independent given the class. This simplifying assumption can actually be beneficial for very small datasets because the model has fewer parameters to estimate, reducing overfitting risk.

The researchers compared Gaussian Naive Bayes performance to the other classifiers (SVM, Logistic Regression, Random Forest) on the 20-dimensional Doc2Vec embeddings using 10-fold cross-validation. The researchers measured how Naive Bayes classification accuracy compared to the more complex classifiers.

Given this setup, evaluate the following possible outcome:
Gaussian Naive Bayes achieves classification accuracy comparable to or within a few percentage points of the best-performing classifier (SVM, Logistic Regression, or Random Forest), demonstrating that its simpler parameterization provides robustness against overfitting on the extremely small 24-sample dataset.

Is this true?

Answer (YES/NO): NO